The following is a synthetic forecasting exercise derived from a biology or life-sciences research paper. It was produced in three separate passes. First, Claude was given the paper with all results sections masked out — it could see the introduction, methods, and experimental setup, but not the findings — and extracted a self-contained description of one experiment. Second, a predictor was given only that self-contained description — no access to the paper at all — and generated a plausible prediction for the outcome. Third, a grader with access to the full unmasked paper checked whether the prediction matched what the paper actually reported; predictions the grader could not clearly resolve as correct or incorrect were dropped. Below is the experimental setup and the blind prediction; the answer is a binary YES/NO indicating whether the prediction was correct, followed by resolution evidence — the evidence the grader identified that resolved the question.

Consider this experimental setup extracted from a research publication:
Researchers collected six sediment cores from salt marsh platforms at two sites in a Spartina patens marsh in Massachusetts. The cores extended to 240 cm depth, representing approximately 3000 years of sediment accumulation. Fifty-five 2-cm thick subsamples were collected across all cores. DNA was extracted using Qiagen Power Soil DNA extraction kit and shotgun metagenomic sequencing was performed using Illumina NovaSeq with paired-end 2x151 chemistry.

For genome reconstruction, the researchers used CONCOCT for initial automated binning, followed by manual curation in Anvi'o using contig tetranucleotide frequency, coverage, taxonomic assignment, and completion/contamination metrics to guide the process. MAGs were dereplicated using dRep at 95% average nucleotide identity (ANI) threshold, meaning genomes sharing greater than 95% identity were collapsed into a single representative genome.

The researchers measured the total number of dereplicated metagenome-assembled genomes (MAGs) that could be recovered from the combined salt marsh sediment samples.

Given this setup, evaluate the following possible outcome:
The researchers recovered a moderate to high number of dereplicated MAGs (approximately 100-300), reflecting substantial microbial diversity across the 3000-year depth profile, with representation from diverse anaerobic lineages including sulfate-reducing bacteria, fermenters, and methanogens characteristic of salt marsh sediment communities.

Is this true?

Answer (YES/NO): NO